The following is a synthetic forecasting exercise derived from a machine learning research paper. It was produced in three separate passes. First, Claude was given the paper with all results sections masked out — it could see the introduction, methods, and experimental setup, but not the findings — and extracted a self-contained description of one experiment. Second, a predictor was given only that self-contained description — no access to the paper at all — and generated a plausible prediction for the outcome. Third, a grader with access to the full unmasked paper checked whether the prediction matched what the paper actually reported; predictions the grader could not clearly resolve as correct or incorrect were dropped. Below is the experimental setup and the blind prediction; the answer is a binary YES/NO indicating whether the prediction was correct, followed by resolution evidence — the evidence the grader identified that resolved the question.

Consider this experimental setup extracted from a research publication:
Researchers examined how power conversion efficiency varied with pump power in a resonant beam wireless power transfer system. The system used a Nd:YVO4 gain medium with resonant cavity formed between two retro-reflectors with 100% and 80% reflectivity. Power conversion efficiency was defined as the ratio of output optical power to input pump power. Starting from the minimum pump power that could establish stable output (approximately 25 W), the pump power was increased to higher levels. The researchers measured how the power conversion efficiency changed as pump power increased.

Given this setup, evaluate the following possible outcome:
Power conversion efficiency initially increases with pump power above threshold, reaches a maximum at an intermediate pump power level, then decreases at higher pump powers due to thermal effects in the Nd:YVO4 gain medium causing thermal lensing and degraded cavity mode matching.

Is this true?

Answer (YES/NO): NO